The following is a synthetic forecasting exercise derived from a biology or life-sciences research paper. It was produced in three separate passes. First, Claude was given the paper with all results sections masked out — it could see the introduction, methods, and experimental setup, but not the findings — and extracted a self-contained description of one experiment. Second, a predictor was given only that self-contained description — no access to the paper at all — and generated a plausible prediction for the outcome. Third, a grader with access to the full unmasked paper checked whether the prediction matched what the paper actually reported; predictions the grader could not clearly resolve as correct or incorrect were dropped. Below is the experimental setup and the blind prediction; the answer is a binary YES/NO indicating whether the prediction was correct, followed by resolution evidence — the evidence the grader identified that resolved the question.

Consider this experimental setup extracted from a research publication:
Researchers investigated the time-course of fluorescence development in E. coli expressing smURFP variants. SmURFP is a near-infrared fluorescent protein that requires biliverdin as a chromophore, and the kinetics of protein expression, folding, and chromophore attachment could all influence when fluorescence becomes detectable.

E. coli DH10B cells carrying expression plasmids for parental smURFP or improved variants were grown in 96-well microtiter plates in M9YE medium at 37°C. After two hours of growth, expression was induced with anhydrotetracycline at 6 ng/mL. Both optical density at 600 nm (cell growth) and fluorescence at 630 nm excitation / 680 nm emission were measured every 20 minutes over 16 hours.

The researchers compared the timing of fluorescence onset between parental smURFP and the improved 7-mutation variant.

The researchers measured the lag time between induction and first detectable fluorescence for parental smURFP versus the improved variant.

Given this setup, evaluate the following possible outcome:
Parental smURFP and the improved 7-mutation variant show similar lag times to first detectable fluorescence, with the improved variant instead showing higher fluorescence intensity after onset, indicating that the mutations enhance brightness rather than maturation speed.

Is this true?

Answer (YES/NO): NO